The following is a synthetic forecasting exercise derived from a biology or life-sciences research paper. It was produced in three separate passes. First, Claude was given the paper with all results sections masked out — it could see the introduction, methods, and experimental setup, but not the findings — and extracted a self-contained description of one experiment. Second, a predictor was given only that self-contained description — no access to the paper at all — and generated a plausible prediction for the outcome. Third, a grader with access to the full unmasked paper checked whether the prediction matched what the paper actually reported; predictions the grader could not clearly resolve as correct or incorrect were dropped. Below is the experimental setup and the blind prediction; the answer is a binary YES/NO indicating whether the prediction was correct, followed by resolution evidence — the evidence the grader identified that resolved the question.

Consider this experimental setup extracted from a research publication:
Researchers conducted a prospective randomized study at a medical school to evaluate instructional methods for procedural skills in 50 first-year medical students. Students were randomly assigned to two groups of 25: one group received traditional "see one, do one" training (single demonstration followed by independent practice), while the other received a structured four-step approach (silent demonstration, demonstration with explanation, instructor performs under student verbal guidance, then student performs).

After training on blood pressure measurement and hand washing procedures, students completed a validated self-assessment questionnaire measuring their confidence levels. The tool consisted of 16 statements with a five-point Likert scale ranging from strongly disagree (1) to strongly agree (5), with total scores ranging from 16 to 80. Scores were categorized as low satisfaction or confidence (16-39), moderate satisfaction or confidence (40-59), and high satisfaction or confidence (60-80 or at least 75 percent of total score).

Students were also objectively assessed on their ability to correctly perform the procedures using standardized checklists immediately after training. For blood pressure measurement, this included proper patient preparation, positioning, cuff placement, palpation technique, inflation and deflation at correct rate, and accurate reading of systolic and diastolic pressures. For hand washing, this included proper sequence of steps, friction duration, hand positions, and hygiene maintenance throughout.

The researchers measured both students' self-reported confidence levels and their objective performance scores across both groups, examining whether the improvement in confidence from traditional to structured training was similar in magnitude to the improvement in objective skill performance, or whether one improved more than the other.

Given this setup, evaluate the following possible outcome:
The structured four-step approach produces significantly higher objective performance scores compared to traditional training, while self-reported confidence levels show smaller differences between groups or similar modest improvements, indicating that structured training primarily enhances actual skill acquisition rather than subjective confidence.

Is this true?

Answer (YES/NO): NO